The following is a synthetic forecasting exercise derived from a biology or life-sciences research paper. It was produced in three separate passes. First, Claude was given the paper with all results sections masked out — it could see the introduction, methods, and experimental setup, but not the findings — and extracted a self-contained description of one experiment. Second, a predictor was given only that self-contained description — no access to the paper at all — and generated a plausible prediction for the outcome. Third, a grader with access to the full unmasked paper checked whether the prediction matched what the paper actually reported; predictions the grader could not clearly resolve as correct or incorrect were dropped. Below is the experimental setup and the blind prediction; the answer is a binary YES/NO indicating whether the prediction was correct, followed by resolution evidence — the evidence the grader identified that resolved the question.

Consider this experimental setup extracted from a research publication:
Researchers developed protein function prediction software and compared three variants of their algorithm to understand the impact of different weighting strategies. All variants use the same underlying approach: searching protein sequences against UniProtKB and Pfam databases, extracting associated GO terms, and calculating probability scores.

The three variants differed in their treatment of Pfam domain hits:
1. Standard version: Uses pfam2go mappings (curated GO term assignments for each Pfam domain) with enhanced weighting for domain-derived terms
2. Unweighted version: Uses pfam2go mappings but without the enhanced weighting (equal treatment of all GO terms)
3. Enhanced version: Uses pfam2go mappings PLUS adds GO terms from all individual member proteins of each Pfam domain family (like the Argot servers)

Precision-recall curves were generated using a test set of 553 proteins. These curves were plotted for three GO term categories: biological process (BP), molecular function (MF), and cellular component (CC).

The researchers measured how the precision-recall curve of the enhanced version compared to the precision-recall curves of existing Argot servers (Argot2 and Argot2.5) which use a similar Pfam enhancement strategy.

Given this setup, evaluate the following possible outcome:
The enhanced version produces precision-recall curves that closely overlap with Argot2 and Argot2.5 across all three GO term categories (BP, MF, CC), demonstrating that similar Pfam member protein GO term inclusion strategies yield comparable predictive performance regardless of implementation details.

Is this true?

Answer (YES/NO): NO